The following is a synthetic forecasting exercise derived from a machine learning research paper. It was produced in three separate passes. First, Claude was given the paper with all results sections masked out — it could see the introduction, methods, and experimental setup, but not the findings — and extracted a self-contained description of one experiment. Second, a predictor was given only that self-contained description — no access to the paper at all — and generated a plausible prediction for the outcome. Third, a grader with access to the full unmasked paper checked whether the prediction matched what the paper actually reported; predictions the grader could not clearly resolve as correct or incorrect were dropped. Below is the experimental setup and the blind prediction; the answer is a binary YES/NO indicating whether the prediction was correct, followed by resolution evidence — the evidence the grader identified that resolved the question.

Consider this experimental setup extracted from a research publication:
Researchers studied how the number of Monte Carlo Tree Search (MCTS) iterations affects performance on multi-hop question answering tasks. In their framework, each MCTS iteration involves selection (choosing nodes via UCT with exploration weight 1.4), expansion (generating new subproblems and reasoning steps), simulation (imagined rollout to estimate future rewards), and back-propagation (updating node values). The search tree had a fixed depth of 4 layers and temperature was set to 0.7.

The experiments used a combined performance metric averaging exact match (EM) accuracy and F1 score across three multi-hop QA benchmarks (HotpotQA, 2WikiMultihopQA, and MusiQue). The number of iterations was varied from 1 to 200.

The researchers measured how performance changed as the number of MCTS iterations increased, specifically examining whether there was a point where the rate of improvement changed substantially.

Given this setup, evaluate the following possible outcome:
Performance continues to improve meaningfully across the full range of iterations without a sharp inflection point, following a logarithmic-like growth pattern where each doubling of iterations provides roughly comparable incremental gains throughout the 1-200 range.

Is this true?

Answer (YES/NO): NO